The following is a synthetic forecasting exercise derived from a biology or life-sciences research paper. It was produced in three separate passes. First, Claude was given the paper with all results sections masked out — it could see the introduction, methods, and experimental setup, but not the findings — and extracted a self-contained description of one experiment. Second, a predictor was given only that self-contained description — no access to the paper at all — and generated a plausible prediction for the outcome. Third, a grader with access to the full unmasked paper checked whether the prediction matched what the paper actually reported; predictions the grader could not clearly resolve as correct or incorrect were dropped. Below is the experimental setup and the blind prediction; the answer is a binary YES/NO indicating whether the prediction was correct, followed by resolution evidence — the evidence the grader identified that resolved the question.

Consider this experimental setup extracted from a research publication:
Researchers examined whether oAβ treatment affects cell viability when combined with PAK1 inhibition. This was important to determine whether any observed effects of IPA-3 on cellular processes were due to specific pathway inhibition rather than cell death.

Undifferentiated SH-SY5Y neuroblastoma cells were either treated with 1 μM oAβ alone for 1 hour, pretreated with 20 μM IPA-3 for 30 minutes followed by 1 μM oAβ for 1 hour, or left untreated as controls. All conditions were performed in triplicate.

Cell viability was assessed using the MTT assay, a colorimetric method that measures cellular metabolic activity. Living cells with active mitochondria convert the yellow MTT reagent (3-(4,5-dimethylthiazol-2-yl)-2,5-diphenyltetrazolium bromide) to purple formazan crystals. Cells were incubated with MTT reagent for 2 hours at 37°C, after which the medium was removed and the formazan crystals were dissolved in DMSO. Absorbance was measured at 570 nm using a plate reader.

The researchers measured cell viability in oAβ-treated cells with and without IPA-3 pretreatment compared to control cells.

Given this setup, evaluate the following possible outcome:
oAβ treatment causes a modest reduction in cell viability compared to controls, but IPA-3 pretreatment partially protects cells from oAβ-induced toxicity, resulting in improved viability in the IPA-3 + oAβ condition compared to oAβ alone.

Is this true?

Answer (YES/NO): NO